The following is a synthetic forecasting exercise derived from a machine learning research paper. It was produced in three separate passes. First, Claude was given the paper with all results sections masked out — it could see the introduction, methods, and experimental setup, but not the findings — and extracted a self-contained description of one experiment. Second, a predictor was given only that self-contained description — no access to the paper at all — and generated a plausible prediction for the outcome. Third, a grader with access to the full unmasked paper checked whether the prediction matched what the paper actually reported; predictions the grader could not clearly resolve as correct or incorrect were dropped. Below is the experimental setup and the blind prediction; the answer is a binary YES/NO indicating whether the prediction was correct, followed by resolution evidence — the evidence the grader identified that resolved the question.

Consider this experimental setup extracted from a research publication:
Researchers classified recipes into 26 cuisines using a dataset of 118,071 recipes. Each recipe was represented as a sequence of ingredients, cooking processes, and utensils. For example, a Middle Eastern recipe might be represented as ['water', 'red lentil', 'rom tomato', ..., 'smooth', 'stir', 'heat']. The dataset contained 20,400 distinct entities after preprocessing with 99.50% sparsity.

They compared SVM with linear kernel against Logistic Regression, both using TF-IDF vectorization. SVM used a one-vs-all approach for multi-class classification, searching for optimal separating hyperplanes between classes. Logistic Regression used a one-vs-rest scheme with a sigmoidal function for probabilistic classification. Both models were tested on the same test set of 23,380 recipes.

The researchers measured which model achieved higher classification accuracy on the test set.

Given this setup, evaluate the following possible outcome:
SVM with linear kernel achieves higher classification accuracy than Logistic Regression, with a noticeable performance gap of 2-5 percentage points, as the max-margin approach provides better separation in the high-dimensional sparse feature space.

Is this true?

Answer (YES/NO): NO